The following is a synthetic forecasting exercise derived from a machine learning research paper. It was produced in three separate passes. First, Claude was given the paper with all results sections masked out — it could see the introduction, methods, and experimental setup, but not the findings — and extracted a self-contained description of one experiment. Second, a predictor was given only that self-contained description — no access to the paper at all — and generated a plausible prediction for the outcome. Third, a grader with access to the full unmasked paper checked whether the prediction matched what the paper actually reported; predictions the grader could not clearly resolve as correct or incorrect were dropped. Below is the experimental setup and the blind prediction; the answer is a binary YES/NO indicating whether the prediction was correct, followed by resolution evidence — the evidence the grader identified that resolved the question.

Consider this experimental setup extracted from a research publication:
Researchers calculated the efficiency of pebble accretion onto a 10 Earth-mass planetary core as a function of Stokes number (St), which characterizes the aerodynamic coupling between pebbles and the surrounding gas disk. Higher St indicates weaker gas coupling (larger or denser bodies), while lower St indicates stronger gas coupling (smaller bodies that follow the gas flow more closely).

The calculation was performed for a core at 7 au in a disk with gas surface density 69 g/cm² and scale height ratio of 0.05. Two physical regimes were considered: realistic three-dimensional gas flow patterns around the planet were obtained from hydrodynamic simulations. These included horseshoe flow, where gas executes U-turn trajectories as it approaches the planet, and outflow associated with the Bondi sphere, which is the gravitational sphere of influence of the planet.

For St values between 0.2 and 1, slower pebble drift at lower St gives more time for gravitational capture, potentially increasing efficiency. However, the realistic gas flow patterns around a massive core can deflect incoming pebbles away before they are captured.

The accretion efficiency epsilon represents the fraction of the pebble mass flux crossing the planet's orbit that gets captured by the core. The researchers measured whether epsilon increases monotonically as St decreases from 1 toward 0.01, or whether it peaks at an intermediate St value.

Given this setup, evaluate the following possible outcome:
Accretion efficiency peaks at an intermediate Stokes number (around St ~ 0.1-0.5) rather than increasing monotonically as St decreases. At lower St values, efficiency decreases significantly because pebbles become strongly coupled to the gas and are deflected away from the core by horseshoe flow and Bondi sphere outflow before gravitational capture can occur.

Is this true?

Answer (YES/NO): YES